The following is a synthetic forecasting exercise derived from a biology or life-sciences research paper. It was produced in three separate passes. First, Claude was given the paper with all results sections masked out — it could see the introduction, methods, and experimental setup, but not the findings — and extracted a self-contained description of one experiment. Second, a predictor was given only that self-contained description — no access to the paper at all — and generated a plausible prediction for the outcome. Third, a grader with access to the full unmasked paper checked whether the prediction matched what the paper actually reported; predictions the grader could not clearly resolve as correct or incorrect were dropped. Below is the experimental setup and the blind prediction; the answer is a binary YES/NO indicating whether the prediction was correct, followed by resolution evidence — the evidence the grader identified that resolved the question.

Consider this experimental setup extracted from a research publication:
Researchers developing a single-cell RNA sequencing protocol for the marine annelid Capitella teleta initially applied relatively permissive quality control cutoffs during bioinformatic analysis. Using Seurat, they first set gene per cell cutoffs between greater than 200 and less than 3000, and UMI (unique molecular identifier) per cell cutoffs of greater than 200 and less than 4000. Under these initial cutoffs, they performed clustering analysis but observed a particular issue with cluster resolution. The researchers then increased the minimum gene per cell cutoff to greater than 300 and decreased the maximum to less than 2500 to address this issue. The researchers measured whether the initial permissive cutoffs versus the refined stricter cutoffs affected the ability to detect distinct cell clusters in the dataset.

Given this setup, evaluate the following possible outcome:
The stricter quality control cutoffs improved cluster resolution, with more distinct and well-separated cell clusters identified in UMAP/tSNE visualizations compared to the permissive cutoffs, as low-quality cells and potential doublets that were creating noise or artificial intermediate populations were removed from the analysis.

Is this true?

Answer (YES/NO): YES